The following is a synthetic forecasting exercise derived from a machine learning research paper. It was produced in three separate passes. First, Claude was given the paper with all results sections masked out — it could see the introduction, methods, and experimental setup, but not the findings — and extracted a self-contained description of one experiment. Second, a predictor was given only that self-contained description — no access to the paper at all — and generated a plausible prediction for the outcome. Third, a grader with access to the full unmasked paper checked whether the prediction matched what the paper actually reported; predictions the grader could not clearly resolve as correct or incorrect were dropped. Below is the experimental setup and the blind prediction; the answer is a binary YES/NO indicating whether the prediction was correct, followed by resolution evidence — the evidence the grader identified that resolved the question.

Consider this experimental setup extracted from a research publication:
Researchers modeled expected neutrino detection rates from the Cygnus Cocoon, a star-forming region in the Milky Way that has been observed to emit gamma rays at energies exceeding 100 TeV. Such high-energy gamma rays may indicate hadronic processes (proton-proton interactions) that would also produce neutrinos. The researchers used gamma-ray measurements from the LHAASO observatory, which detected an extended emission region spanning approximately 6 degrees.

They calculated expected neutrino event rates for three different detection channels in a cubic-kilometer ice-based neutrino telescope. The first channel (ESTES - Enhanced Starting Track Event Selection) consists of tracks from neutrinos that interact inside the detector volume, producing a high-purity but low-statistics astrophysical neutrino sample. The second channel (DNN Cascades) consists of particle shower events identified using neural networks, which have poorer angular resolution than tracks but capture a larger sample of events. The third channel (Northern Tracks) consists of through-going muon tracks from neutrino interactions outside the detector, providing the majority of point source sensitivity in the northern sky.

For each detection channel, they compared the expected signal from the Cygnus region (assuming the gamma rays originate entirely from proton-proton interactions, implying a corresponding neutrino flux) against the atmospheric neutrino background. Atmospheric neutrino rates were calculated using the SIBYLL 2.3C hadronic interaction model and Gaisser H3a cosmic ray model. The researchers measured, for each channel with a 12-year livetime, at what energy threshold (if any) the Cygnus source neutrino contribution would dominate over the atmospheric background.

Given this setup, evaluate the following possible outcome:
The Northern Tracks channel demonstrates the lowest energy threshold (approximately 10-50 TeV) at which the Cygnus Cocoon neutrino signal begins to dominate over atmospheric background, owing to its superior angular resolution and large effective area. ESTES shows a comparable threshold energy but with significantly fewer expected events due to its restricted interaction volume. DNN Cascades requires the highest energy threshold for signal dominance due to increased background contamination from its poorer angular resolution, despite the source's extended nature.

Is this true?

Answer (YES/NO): NO